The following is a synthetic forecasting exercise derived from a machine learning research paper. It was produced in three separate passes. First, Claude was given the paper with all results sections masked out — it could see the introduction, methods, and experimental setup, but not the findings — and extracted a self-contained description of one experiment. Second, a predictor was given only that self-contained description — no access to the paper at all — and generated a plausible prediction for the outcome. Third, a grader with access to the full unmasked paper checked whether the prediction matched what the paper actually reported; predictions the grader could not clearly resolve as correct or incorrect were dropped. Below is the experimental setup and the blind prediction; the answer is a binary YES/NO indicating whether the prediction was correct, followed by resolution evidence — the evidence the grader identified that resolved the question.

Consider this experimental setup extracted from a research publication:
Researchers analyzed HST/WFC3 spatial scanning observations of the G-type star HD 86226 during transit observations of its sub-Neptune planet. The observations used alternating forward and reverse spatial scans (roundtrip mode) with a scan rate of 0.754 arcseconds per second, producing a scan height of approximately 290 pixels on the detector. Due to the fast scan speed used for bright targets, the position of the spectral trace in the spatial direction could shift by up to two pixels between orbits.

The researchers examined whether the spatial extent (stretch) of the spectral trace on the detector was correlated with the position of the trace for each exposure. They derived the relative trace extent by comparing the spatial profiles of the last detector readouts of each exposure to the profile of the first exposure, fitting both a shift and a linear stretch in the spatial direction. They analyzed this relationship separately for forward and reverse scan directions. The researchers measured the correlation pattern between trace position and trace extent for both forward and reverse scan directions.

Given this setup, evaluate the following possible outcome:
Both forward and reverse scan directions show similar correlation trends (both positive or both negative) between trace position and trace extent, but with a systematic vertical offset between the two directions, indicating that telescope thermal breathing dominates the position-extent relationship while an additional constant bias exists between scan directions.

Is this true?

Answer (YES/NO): NO